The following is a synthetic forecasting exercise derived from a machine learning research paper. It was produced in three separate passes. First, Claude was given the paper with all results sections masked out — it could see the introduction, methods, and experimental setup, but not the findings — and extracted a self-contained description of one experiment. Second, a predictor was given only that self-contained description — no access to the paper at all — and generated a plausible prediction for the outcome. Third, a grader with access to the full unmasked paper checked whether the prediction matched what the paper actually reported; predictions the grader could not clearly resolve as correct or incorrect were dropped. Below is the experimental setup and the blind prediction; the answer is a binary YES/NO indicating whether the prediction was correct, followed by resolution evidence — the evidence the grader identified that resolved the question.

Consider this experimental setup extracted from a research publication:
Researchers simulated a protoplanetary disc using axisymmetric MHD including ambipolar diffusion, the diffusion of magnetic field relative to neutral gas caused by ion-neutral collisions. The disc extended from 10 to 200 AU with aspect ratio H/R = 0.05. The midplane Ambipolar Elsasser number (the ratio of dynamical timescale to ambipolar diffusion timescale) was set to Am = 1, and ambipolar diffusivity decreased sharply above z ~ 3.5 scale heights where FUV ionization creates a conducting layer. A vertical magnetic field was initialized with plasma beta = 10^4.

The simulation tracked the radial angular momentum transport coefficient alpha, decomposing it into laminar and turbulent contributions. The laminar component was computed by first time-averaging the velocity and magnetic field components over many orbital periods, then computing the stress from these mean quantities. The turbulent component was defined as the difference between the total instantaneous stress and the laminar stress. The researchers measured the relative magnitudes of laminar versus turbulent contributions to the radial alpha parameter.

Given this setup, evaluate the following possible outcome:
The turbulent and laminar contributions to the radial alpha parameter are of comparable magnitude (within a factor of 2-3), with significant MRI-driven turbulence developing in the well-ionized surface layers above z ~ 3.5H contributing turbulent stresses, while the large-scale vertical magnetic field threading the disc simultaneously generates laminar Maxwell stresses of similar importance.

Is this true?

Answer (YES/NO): NO